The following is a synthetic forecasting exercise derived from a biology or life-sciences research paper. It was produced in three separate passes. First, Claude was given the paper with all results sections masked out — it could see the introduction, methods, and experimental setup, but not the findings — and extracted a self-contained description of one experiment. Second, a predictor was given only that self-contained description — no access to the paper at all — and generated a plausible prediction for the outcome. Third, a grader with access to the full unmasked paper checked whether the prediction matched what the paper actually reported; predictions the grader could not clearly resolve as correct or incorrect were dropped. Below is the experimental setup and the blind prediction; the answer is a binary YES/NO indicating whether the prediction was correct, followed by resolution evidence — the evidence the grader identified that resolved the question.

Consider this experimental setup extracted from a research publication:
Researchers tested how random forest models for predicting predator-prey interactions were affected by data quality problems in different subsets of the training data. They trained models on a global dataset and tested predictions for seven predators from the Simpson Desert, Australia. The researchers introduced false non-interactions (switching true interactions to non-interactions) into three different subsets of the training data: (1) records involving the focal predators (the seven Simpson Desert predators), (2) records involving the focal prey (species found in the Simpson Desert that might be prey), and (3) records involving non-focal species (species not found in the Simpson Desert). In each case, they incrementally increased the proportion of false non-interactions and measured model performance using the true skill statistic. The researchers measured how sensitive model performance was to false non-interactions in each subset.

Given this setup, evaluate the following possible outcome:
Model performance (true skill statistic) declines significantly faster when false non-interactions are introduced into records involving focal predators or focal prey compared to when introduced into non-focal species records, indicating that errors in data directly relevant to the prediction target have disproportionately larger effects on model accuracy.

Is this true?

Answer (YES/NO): NO